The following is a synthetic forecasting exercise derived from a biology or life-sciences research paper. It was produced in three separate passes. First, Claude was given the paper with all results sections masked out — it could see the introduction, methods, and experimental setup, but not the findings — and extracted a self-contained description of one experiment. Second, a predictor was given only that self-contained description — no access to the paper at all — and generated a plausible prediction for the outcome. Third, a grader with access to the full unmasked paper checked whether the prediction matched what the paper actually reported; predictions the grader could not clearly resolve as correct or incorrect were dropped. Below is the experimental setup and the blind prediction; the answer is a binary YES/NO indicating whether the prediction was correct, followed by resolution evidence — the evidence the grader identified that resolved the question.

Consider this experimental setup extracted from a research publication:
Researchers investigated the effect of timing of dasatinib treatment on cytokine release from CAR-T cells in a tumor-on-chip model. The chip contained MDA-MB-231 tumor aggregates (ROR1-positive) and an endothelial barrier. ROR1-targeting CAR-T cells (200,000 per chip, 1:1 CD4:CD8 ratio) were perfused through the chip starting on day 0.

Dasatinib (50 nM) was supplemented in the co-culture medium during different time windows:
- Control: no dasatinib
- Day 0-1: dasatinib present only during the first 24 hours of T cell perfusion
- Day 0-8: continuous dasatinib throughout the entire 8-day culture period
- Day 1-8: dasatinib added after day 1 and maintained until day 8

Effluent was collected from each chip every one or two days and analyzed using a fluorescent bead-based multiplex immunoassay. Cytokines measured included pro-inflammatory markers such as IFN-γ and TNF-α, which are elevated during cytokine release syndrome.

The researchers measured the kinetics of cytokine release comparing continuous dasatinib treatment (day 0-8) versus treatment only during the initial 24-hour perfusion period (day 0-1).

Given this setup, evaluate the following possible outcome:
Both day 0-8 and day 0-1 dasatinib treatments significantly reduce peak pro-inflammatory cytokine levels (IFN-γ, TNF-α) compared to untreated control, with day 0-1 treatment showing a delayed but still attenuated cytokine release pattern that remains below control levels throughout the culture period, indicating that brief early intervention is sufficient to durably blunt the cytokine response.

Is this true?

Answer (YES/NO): NO